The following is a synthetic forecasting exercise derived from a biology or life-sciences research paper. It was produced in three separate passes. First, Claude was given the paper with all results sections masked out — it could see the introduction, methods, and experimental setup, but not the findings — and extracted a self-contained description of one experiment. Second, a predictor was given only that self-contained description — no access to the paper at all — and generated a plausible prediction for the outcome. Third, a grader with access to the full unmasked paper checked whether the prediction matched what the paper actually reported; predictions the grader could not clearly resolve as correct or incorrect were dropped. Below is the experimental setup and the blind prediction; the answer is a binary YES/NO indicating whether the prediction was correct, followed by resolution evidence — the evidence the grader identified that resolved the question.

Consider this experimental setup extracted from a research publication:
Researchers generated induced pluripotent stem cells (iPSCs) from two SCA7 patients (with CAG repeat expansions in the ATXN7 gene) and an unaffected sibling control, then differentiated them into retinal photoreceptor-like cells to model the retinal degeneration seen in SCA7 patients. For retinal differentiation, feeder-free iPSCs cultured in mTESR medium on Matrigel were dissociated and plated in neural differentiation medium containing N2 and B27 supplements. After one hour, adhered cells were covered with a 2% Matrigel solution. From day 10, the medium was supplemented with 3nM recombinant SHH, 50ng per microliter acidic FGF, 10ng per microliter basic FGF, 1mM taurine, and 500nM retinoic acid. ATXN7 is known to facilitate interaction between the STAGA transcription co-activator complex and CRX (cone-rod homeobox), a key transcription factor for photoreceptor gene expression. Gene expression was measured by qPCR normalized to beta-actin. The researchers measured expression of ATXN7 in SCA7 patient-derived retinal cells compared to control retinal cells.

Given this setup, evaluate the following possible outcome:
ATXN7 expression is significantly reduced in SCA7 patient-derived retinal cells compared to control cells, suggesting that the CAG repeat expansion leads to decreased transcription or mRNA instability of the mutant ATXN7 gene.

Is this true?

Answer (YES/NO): YES